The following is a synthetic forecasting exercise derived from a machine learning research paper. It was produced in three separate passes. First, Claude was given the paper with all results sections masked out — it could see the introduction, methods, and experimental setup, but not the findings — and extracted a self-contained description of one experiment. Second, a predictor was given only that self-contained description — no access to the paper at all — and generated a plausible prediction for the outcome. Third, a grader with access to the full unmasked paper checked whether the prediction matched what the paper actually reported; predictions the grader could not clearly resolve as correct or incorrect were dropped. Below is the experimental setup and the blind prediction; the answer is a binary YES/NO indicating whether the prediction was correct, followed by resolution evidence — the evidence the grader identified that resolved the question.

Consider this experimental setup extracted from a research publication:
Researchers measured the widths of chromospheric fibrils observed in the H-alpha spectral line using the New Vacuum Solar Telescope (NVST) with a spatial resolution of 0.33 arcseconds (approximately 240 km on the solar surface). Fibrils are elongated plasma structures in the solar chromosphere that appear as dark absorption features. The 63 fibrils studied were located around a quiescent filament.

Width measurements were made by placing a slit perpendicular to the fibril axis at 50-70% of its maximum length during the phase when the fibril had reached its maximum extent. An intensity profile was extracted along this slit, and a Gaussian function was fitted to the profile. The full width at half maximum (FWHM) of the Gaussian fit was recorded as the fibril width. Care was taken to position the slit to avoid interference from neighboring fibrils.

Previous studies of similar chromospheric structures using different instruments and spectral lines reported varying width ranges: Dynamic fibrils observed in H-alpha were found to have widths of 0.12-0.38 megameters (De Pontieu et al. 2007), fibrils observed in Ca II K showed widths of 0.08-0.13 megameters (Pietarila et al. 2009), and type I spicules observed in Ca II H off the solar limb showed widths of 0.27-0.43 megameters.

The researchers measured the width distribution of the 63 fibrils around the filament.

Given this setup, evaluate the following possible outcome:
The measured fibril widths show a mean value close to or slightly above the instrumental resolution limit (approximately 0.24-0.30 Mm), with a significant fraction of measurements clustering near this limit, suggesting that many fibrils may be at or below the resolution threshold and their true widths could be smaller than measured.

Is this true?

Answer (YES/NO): NO